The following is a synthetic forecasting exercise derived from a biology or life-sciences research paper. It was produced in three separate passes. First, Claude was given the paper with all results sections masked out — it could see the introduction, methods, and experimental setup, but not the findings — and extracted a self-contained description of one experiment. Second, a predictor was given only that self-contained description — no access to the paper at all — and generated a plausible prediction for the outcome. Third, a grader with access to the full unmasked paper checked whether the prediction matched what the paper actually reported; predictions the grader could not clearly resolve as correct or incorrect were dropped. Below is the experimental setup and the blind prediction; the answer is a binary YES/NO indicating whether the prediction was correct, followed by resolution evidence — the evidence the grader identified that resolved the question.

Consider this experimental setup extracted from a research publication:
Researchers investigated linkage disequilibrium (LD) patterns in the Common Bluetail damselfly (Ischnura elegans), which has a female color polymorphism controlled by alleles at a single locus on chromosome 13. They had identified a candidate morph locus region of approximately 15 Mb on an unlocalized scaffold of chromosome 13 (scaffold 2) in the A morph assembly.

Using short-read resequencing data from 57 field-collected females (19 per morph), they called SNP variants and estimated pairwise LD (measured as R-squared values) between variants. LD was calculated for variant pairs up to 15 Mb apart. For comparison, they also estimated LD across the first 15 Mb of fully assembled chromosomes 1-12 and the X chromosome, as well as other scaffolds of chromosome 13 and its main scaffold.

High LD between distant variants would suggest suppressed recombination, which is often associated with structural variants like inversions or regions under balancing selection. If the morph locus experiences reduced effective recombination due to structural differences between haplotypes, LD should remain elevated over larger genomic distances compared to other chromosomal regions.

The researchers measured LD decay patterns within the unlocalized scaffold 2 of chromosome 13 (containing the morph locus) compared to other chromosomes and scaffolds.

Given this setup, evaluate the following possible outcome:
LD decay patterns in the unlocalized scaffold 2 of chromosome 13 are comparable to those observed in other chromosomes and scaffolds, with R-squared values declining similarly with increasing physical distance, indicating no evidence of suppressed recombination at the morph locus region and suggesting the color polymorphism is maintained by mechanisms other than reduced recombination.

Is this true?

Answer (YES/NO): NO